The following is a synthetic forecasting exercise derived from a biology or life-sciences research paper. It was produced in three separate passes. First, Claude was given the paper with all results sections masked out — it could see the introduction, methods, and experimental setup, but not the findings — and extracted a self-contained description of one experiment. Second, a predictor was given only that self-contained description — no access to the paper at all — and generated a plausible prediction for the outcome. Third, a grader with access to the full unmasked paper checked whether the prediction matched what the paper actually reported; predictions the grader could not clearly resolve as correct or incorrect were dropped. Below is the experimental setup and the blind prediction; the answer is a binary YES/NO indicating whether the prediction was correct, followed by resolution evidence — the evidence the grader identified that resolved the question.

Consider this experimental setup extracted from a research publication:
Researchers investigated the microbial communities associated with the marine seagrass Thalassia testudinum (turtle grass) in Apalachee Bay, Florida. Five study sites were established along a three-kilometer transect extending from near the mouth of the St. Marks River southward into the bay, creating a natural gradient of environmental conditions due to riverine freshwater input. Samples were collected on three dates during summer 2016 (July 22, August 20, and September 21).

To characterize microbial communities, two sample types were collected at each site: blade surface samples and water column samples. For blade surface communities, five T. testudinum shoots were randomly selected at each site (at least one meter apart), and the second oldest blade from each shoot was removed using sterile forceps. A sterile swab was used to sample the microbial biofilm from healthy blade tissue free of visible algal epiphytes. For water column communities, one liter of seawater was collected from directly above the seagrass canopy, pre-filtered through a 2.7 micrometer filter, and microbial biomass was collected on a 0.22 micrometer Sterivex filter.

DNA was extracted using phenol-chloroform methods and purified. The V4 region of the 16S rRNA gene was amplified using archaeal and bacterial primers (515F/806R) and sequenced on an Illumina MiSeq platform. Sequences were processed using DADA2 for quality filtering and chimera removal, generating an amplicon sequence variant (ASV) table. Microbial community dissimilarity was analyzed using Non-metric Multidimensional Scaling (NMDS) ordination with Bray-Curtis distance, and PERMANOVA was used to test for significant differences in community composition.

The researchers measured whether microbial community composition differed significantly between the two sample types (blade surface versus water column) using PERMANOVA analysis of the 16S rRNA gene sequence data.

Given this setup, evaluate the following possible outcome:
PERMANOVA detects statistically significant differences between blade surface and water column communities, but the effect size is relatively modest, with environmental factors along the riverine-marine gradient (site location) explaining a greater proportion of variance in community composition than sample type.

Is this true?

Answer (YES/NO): NO